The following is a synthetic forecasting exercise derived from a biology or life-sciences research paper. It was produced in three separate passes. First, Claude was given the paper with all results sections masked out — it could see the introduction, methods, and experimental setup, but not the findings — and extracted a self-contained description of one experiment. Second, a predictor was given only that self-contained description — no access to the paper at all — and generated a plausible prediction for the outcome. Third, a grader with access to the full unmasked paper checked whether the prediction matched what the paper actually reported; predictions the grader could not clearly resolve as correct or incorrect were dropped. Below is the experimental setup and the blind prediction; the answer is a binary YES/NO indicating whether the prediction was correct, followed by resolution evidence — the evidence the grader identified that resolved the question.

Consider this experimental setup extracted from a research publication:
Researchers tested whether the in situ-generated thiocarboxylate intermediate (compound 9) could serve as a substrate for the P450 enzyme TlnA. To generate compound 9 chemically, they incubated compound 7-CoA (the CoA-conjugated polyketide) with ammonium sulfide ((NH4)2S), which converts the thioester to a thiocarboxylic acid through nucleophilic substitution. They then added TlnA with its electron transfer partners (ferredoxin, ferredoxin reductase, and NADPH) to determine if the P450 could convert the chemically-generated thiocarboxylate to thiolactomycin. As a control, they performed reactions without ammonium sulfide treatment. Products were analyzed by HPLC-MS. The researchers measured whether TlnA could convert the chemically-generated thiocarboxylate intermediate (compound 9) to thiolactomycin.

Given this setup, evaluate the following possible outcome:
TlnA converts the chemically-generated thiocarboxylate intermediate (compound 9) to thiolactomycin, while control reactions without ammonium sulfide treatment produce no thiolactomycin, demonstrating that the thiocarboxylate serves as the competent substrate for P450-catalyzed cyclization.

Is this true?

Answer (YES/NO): YES